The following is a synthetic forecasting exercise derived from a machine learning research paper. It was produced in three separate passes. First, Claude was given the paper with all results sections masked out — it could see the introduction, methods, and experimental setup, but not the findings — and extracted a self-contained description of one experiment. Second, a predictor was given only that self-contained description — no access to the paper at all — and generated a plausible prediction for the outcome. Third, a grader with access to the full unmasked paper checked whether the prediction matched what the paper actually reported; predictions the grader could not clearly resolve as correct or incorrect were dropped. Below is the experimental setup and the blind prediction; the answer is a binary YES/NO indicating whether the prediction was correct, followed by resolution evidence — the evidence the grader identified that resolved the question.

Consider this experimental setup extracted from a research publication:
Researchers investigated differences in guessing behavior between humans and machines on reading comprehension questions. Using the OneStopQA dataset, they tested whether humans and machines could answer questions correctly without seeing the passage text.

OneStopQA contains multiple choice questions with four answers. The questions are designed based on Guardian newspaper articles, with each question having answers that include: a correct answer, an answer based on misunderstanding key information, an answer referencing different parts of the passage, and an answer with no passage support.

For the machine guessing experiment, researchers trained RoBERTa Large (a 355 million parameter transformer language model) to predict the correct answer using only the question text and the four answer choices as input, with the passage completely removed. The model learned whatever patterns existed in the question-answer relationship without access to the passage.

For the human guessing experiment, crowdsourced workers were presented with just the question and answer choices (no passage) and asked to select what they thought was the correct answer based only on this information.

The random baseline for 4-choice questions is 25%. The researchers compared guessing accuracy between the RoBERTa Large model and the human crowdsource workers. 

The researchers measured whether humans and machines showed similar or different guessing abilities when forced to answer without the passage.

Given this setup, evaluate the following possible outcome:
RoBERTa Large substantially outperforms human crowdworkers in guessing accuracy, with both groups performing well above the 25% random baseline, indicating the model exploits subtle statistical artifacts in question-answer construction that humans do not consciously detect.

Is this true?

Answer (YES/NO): YES